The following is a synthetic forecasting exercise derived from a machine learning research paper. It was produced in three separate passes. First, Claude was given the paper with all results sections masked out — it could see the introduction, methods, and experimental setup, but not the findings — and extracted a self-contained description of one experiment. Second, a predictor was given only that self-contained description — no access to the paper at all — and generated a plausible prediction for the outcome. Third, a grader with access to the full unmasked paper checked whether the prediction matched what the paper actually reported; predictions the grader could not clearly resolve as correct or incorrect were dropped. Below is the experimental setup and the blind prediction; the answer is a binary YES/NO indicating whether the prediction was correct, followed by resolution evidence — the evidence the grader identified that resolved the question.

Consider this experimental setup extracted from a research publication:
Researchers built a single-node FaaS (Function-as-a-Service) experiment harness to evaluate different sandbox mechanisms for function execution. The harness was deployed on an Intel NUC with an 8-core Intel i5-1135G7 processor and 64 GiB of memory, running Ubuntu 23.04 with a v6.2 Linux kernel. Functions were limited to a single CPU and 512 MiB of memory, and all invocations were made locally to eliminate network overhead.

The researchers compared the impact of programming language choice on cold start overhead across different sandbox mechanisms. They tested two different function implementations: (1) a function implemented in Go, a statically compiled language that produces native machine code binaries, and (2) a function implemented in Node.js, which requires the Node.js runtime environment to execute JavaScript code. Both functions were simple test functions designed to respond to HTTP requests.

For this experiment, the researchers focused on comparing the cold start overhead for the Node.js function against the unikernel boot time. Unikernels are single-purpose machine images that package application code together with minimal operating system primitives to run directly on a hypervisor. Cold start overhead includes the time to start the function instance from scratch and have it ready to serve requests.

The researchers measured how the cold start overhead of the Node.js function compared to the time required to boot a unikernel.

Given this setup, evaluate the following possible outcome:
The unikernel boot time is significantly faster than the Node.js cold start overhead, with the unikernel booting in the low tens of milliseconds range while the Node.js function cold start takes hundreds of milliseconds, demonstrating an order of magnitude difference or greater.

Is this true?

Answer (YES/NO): NO